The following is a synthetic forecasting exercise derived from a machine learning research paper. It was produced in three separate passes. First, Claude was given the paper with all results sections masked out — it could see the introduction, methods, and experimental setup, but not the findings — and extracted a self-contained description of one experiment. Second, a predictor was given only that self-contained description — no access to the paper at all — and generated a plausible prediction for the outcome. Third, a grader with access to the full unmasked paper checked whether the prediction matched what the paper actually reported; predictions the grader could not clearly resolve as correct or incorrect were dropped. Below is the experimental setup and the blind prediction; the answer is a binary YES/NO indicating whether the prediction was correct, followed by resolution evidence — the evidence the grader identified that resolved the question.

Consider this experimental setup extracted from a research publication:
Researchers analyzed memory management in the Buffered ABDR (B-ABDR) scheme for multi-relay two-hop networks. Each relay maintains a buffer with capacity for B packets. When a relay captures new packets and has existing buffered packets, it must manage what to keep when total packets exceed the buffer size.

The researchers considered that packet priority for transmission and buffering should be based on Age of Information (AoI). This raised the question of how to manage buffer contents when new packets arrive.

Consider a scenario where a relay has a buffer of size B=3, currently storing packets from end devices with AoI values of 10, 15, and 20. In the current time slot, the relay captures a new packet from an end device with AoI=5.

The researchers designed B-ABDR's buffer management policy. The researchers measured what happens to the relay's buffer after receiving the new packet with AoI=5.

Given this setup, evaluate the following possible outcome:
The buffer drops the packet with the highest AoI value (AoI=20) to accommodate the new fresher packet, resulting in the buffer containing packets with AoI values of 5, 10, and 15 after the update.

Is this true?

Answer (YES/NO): NO